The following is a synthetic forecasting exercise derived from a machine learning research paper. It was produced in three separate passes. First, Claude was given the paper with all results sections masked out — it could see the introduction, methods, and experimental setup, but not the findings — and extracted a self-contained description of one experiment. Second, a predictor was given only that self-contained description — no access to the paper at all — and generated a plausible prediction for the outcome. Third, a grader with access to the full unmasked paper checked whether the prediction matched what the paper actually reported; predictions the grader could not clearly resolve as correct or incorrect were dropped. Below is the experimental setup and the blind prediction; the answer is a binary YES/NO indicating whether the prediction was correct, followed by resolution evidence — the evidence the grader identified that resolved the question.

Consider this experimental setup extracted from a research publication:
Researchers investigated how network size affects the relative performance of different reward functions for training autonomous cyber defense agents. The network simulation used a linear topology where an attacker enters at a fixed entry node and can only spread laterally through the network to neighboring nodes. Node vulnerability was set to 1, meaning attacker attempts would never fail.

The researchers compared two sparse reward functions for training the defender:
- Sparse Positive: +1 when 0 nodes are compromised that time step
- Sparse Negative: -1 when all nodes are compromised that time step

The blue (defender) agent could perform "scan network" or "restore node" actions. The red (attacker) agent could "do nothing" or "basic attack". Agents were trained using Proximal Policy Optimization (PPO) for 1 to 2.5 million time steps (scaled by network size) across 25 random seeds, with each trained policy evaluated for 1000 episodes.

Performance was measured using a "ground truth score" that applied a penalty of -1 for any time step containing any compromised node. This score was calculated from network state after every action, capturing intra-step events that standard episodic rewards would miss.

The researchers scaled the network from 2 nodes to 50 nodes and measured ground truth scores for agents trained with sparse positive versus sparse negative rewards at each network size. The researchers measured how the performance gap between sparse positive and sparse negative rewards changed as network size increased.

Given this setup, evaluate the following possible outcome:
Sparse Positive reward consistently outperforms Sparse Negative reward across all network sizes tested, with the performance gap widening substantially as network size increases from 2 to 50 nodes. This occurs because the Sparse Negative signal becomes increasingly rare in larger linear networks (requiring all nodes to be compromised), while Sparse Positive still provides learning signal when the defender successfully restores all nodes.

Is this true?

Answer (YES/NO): YES